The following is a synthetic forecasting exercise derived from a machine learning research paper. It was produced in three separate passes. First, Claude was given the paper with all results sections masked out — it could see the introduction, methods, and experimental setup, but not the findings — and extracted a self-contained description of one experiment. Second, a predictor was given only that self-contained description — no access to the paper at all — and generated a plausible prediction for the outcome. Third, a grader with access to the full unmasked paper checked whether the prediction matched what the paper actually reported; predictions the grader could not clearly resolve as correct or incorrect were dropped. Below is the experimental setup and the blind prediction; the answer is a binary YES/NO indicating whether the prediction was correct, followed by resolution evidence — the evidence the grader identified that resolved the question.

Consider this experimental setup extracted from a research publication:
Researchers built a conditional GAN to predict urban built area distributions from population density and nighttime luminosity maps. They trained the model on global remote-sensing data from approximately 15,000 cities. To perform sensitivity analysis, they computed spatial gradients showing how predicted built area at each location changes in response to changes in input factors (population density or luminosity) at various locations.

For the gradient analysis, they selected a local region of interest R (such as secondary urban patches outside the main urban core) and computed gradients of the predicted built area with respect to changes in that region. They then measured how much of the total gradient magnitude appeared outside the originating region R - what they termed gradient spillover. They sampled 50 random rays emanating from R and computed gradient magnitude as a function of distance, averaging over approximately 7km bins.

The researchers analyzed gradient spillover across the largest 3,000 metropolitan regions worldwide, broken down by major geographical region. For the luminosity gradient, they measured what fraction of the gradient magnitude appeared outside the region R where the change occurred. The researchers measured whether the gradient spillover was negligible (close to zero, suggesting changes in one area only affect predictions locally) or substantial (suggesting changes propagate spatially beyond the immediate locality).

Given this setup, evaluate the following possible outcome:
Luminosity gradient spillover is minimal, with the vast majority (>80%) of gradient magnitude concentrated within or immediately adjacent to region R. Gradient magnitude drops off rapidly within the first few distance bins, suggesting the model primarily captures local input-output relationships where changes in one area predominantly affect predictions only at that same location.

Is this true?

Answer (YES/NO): NO